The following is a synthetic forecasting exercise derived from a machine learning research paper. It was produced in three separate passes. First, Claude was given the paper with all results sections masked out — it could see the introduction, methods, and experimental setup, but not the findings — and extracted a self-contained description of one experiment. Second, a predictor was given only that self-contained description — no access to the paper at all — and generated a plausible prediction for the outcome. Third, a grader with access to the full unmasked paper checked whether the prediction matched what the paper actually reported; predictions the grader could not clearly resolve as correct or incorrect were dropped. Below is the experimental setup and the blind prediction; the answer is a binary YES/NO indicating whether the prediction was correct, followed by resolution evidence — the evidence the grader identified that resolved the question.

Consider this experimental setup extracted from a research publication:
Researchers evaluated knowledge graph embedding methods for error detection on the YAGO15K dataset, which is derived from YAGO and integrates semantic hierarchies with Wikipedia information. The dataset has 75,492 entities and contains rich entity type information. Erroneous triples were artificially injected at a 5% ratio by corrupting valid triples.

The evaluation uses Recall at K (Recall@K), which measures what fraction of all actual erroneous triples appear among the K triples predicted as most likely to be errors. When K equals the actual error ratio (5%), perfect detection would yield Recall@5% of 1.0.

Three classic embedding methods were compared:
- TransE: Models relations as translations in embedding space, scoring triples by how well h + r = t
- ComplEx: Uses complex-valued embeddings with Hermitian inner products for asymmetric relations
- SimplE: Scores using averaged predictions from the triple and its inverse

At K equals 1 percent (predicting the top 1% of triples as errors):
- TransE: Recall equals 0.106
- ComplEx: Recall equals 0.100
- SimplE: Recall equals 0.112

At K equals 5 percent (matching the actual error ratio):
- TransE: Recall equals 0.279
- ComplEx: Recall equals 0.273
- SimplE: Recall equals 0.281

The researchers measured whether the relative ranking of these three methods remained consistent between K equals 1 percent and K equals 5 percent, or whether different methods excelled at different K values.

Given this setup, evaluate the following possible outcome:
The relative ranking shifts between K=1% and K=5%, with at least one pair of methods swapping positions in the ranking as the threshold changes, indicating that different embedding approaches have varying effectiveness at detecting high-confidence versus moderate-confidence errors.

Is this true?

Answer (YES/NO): NO